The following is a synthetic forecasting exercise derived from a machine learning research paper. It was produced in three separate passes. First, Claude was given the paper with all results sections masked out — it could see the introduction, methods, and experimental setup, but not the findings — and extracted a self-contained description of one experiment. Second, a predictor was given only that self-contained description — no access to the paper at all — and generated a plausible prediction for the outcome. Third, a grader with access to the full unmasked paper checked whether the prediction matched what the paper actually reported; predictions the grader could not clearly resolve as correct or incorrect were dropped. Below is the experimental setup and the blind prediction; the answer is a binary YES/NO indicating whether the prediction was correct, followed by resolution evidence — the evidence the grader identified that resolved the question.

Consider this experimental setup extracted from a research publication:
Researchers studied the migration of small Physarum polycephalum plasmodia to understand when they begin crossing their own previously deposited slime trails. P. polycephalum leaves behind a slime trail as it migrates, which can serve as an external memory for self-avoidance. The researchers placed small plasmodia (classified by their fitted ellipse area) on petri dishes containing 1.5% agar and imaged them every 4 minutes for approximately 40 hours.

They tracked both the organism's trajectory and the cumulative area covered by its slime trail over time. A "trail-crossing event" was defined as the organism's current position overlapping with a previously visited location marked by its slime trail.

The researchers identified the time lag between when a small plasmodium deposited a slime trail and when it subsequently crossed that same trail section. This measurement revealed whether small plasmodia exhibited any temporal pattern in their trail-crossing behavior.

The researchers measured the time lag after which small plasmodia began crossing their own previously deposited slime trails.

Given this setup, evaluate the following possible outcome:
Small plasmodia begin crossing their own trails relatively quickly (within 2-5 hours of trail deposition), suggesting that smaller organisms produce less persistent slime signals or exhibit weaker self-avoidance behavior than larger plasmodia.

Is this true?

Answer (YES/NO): YES